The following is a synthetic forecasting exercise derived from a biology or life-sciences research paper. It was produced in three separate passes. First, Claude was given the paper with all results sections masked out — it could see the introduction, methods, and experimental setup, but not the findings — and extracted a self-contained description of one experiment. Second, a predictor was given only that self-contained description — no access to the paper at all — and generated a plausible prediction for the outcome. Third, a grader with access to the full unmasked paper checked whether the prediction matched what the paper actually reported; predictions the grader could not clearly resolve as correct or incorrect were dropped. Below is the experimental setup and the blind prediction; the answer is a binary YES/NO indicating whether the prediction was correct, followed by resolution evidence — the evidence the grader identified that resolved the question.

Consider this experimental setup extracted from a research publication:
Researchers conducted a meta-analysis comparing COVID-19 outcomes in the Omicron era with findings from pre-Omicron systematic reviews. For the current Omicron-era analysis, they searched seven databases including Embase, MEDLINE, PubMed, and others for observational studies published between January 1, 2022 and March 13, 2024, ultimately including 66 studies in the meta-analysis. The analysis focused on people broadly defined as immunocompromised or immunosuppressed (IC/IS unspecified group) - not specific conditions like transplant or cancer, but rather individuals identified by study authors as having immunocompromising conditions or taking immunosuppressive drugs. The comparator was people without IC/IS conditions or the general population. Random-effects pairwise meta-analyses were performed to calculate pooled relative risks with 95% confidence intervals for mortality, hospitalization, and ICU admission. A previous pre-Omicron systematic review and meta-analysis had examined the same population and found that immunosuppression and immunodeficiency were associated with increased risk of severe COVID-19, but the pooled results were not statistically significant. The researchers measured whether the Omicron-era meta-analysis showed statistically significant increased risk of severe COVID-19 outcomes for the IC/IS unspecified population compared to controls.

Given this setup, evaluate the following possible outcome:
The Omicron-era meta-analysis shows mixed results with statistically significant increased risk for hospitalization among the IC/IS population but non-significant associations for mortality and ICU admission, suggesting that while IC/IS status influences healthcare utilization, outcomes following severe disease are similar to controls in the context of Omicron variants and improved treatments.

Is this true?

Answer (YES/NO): NO